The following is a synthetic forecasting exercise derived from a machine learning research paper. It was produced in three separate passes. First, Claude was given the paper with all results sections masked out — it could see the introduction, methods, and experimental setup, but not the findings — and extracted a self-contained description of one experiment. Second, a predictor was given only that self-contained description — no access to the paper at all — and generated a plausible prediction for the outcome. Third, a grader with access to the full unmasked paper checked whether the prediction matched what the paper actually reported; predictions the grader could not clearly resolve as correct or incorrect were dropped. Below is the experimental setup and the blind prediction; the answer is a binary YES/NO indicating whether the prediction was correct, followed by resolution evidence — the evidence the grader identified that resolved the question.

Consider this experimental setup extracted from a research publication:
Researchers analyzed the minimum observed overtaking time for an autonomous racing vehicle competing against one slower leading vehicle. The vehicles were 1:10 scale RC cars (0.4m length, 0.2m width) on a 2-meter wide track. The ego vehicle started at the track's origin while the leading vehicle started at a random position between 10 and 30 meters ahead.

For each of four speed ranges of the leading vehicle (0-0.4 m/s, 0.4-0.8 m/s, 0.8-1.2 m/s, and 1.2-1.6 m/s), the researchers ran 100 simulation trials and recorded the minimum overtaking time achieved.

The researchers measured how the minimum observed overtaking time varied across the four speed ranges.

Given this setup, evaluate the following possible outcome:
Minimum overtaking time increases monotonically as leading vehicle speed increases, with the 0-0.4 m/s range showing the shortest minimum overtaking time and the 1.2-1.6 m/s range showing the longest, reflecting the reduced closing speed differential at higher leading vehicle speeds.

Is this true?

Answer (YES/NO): YES